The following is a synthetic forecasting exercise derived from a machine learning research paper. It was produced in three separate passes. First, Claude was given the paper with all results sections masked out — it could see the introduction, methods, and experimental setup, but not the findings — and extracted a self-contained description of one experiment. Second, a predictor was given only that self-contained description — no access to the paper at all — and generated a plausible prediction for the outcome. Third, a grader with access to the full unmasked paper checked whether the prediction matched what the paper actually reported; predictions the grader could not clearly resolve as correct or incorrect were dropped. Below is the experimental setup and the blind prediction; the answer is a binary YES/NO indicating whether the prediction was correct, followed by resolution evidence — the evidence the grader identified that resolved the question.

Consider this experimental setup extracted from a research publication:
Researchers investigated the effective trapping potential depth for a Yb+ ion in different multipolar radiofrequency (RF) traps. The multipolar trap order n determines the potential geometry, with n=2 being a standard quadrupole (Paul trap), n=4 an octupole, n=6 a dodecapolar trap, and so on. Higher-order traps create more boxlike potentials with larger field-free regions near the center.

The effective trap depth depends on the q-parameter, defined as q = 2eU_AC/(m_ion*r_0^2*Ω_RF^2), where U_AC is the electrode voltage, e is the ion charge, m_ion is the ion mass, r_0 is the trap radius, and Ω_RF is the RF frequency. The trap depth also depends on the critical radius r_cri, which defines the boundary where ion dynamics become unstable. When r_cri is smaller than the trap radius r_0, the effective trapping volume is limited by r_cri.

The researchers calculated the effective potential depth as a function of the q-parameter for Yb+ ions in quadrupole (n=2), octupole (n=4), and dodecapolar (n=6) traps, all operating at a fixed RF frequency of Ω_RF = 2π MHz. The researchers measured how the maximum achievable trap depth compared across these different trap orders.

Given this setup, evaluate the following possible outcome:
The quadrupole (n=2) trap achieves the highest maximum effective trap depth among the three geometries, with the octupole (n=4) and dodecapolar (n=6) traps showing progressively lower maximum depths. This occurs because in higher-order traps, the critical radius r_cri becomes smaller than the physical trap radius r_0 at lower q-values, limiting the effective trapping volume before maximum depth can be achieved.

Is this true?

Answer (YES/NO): YES